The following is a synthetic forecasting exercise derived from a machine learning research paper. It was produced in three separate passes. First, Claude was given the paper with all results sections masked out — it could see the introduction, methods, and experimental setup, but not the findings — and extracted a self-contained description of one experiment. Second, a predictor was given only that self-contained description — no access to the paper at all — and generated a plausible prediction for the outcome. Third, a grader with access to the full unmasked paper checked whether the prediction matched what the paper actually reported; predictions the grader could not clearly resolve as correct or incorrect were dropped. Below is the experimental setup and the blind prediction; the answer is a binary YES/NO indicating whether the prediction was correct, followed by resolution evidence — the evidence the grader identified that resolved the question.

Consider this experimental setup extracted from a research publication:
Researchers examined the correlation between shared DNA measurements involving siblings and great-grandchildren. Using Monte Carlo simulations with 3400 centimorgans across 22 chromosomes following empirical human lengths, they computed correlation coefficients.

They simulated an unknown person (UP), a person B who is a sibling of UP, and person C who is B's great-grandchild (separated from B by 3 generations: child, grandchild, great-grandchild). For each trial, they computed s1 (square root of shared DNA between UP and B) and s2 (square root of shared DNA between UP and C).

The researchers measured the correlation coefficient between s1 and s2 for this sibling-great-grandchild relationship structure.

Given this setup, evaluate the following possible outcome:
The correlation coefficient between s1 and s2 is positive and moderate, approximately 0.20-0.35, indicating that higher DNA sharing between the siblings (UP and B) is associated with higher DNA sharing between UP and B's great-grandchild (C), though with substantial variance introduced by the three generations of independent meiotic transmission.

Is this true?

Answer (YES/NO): YES